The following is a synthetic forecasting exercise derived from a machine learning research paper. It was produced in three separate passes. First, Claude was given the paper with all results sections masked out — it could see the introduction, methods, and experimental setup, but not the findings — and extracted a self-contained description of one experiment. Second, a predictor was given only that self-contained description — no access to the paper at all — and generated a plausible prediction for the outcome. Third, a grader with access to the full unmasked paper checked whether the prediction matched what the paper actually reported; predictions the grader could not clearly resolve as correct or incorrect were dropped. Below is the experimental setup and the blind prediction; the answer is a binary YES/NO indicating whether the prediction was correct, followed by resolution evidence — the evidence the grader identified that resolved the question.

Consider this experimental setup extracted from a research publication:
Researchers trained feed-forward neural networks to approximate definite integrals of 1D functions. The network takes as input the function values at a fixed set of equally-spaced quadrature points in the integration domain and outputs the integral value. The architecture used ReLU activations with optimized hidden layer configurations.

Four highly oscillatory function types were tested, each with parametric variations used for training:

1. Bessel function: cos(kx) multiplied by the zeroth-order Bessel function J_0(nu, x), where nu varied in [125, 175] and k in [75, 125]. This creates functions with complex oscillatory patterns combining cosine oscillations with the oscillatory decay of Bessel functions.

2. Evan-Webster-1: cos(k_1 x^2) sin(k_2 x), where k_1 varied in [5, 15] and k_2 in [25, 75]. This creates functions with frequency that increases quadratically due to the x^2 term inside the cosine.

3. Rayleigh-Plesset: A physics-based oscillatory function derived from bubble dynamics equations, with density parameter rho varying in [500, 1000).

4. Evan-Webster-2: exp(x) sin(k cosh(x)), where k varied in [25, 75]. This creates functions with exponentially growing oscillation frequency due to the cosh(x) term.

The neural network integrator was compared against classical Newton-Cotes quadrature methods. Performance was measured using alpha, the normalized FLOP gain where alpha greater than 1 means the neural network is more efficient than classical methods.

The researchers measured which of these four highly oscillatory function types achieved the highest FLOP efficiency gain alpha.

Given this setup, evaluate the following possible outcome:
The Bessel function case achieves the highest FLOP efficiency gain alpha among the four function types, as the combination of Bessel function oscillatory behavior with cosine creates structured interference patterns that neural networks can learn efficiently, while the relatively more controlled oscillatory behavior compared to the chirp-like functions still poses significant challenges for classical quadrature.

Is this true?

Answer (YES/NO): NO